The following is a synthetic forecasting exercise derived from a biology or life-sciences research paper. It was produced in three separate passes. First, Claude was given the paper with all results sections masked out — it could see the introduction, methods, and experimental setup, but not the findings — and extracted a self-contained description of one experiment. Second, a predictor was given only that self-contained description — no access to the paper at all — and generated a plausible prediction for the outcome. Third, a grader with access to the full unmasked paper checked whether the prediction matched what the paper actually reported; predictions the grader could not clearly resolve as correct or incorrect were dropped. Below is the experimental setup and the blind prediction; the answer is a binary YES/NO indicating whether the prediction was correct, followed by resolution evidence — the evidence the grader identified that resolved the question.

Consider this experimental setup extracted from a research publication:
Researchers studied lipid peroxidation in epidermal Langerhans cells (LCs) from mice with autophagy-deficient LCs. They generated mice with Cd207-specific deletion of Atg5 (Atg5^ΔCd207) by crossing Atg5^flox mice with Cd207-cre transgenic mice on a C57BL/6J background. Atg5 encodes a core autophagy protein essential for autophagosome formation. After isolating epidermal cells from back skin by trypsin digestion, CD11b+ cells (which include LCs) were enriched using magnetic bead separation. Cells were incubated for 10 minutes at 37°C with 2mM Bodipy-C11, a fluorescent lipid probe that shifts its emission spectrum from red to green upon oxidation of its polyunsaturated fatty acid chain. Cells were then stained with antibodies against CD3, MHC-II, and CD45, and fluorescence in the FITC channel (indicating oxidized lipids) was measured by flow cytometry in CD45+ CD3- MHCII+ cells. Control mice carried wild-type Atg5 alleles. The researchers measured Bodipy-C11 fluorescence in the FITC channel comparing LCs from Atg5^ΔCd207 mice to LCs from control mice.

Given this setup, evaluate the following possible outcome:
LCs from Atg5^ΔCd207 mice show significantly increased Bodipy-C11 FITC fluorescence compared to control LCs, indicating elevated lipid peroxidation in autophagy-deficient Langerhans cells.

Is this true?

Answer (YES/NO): YES